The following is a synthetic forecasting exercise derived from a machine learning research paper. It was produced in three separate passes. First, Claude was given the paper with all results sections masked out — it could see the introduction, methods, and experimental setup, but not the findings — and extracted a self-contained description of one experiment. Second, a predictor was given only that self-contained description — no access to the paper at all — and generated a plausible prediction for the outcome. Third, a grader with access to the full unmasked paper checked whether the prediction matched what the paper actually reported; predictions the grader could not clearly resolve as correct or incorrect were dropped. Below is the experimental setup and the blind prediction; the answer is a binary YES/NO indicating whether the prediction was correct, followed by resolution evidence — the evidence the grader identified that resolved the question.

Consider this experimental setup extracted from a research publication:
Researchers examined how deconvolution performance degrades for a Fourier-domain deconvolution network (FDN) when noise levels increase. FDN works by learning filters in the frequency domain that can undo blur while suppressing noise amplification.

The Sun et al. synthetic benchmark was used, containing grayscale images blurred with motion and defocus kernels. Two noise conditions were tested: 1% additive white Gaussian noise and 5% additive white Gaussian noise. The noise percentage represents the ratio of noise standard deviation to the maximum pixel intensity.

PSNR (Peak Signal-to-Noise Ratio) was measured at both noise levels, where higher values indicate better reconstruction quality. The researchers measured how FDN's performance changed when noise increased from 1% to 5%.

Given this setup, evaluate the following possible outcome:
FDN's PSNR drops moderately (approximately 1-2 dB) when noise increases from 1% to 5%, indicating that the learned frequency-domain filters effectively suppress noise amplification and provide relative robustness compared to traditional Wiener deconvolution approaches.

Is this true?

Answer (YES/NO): NO